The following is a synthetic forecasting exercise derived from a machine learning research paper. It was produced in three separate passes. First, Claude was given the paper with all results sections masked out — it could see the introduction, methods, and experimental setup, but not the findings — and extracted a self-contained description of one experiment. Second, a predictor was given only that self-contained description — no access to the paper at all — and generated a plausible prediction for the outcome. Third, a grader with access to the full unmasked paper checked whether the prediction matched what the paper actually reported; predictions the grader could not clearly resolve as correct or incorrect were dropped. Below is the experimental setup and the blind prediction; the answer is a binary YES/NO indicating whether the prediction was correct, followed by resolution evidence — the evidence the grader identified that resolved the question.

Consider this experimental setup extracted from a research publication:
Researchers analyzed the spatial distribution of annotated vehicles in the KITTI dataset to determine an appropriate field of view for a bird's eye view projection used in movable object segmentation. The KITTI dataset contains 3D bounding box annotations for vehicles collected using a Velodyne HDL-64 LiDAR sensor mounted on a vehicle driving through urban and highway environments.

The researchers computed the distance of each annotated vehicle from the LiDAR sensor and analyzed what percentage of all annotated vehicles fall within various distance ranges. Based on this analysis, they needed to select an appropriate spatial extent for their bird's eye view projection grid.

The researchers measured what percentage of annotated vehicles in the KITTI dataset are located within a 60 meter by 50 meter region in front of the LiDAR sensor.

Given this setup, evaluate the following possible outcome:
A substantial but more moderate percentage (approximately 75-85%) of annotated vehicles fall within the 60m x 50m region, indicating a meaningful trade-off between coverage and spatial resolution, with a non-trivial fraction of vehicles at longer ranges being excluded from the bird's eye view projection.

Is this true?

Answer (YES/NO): NO